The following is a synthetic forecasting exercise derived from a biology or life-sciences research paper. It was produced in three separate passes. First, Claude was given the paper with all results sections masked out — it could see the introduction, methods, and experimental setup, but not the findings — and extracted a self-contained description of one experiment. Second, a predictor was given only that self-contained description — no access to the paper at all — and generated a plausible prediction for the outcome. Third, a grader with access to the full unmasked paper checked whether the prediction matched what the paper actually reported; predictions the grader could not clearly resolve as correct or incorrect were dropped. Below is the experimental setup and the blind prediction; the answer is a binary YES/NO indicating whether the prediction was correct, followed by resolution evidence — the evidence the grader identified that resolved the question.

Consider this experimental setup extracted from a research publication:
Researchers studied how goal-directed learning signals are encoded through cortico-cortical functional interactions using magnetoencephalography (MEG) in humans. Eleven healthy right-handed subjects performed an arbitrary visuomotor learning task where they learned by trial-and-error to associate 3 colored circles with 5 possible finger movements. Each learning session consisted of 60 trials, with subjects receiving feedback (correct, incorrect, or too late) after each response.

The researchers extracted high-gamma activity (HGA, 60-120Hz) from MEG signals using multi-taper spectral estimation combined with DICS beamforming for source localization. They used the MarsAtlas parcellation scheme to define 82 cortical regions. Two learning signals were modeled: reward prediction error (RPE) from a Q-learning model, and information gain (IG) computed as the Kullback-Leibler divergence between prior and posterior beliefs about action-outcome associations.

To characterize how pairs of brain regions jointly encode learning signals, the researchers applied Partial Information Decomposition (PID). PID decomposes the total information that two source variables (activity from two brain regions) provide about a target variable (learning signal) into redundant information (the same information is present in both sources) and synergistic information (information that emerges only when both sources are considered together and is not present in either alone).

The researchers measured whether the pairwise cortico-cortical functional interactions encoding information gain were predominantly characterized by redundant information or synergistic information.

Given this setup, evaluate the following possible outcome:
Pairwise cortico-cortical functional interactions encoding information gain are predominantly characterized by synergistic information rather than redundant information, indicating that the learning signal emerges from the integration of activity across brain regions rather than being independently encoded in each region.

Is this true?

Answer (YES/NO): NO